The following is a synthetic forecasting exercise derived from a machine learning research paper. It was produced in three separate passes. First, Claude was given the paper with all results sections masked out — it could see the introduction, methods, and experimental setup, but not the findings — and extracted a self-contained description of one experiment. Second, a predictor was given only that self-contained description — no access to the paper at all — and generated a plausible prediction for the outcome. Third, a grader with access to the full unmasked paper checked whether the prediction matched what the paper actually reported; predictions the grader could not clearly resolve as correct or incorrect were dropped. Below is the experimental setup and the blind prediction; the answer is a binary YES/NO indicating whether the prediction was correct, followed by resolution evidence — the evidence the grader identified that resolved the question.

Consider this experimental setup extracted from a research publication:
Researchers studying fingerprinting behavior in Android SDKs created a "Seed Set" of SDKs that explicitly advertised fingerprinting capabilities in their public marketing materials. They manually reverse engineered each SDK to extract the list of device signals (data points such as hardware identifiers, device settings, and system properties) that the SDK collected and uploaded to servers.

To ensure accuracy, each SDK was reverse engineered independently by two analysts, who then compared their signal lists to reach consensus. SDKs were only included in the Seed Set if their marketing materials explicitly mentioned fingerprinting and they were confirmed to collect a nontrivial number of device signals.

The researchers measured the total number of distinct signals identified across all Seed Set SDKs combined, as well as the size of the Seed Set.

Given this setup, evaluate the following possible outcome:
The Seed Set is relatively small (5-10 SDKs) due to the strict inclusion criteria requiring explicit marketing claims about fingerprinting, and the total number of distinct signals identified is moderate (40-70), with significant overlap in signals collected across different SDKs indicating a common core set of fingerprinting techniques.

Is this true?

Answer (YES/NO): NO